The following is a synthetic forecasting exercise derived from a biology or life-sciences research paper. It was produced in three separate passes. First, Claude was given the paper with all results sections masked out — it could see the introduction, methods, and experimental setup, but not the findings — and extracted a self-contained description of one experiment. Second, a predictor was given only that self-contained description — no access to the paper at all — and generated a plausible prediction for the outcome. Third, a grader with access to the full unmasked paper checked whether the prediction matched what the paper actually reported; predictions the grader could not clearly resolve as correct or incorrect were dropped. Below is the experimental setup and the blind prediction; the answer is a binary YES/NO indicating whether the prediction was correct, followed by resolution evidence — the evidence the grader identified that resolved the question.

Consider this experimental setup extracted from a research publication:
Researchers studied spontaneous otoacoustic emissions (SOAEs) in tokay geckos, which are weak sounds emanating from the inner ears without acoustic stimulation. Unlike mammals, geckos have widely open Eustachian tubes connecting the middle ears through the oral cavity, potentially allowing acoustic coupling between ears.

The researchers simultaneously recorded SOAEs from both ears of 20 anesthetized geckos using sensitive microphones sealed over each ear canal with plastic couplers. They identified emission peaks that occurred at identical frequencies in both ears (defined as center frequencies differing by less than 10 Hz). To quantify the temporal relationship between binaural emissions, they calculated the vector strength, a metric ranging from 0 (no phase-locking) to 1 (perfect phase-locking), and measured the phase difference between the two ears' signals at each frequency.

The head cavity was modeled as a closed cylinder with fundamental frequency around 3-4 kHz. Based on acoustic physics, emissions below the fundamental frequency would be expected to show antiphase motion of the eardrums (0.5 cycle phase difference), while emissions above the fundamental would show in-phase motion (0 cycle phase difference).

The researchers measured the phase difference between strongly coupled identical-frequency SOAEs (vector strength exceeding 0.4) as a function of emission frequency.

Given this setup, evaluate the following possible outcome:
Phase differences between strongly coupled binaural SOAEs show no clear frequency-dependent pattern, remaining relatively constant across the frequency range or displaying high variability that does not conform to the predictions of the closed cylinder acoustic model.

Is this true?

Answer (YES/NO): NO